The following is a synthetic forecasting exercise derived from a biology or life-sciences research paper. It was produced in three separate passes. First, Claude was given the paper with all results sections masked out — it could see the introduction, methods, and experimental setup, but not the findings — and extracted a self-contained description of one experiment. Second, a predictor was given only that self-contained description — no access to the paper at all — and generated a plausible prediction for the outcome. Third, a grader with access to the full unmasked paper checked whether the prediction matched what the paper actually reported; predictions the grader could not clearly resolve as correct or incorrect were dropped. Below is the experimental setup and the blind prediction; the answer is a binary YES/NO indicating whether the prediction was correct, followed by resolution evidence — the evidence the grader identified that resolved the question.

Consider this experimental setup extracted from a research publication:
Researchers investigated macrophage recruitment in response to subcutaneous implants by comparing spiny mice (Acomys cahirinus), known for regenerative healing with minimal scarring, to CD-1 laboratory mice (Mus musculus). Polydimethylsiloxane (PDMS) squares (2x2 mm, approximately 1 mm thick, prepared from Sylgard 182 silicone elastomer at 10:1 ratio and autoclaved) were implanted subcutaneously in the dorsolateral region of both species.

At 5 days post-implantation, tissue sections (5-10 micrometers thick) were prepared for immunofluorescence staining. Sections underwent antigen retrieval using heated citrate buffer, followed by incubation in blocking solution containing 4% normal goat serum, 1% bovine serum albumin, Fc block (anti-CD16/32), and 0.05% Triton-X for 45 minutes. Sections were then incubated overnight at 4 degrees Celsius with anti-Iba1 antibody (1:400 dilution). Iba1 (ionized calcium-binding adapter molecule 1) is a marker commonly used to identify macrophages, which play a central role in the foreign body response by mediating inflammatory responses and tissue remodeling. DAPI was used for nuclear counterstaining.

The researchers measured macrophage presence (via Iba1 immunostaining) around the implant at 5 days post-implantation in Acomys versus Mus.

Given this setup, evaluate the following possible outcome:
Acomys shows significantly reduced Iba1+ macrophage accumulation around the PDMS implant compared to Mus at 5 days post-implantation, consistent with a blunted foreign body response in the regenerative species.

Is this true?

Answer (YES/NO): YES